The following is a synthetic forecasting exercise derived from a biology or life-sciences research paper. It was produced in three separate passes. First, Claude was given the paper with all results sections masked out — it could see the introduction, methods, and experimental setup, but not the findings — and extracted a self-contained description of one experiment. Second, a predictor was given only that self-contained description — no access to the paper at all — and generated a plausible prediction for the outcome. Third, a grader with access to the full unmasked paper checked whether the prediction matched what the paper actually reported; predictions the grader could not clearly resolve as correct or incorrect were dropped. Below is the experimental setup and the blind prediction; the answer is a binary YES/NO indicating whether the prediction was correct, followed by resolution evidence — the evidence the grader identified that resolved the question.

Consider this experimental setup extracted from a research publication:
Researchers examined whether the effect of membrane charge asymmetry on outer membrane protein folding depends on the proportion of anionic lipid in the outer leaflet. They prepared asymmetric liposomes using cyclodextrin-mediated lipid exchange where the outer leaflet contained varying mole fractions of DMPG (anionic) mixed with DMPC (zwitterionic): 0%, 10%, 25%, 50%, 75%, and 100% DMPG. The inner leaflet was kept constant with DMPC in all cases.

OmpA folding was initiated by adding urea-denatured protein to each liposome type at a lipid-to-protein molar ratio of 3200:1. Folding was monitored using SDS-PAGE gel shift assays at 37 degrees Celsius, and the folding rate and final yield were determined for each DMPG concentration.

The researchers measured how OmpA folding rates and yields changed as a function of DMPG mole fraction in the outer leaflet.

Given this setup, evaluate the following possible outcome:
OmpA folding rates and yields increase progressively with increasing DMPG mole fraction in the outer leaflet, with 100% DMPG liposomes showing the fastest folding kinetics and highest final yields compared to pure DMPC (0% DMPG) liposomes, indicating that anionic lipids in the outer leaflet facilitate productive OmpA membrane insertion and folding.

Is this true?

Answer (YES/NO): NO